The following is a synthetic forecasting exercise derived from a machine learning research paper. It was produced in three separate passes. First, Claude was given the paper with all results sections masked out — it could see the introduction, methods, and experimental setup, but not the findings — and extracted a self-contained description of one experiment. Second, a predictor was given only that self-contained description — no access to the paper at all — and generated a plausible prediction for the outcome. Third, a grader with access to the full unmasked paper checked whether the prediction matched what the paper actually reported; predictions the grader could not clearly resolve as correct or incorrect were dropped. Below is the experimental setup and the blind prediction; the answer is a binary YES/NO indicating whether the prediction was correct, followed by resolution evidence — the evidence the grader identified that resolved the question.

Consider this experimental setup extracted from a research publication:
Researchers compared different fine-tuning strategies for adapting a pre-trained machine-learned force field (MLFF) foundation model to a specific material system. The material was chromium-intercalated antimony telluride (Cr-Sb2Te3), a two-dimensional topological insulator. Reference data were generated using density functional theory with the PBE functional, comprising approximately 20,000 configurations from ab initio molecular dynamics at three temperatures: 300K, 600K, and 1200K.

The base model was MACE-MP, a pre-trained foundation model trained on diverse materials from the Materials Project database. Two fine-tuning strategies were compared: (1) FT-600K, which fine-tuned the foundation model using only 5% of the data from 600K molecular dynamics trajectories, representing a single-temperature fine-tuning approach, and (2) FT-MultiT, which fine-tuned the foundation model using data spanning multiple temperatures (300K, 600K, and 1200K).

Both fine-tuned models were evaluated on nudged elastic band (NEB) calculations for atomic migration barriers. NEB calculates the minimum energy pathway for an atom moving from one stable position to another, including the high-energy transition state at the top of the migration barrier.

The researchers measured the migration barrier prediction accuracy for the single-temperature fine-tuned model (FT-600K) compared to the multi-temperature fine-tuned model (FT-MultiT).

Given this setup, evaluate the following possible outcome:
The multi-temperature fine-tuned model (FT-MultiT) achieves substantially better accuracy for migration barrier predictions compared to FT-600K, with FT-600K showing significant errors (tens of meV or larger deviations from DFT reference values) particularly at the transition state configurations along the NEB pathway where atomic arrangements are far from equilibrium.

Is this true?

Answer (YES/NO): NO